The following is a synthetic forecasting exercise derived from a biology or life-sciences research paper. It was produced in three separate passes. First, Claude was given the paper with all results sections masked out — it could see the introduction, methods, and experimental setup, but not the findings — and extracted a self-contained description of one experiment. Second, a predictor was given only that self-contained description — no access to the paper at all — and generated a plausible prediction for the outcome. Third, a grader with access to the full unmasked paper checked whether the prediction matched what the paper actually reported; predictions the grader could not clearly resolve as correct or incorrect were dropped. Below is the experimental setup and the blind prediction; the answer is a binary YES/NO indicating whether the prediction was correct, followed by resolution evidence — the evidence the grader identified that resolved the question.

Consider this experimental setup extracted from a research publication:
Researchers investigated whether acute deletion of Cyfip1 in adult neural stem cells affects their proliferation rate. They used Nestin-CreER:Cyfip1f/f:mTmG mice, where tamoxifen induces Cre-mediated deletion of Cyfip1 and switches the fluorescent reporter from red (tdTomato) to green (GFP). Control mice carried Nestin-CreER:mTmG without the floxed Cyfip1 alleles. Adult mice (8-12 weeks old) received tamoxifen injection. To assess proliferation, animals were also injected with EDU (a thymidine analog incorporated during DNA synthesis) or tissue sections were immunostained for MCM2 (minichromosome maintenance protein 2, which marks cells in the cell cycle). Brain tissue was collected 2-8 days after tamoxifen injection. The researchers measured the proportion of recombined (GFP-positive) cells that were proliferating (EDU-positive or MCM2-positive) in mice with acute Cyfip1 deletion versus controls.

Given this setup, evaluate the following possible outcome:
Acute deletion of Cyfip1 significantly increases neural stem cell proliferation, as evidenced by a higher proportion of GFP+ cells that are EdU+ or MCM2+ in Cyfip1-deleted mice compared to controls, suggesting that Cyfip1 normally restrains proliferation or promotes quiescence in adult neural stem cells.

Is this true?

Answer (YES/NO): YES